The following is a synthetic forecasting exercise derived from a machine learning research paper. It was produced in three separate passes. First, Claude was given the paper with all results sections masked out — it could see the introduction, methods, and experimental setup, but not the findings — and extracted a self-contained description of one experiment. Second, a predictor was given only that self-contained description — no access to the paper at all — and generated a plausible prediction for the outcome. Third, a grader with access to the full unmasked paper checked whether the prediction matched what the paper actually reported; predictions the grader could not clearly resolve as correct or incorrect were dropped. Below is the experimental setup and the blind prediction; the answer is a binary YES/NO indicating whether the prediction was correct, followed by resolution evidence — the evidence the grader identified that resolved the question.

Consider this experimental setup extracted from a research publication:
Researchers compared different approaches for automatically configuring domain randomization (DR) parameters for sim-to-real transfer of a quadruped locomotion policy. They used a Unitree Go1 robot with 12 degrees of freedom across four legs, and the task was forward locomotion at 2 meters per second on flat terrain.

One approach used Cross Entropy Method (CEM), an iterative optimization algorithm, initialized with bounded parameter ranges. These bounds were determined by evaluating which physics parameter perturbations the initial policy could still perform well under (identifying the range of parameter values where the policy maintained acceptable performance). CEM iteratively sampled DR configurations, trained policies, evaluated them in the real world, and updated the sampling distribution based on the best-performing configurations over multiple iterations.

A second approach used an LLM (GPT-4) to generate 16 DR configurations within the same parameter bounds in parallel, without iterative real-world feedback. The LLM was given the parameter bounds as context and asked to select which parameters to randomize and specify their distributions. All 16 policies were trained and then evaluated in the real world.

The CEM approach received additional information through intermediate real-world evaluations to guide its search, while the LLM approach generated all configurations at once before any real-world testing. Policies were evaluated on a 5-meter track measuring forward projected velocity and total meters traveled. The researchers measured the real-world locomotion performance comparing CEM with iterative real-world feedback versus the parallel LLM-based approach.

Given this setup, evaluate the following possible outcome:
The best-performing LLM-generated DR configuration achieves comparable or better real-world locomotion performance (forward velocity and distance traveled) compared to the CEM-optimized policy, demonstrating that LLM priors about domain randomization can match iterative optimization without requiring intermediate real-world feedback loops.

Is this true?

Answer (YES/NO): YES